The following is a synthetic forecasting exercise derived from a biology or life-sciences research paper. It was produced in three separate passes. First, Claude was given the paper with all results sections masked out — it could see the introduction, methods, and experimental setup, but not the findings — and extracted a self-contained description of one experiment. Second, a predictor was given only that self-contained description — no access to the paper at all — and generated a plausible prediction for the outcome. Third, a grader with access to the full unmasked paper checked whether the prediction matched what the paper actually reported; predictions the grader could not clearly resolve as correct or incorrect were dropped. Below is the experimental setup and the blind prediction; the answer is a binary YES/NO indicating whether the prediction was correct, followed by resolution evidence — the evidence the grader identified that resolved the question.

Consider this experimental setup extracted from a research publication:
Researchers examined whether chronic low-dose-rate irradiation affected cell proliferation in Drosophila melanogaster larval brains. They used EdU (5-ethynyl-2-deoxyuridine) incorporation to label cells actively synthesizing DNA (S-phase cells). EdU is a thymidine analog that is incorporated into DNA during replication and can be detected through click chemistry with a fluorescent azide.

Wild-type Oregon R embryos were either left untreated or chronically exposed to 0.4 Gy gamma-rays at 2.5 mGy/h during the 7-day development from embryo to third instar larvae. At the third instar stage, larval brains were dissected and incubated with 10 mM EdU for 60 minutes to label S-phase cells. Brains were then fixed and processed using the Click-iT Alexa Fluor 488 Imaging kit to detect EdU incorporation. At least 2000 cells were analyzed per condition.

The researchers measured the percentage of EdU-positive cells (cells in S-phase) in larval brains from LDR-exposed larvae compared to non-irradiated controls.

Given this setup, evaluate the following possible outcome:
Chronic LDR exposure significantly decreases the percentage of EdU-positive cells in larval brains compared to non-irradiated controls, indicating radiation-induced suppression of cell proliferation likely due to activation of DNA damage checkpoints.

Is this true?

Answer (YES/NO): NO